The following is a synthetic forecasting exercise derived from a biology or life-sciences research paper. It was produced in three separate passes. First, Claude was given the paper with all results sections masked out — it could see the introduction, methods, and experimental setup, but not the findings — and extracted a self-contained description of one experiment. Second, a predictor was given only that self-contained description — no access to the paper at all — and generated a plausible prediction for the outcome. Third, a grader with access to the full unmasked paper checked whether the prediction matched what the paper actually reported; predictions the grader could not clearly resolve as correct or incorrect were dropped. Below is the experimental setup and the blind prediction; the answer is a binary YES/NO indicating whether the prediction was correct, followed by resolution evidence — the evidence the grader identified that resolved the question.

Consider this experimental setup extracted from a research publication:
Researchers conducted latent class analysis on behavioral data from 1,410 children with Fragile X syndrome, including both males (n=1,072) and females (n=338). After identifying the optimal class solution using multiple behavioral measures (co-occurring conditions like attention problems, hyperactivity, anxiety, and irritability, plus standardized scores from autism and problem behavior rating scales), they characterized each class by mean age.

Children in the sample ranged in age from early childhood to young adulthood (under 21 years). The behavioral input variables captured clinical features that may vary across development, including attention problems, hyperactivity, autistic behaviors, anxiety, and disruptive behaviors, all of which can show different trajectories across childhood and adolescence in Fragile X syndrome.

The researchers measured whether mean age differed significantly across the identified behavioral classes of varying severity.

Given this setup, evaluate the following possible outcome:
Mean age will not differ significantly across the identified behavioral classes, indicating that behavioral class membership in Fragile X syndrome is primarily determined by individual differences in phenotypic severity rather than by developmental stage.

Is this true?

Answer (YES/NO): NO